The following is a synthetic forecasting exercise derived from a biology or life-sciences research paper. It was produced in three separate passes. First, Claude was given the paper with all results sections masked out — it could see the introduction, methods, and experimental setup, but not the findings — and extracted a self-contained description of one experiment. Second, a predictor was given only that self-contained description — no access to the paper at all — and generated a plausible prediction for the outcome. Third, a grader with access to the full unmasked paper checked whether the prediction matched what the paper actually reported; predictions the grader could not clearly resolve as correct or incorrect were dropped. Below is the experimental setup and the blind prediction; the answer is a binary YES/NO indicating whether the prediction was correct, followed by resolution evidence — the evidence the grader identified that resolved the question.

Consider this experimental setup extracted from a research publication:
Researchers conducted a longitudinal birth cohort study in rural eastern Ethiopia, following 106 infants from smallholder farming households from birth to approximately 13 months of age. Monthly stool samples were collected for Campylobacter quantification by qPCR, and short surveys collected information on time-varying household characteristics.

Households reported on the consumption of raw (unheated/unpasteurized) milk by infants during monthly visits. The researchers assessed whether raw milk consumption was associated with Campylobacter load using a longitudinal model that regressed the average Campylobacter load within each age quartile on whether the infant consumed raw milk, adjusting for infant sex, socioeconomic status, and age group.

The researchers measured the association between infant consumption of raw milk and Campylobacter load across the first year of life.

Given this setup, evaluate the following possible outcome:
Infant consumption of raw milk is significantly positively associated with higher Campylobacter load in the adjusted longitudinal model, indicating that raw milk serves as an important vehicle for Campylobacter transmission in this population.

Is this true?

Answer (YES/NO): YES